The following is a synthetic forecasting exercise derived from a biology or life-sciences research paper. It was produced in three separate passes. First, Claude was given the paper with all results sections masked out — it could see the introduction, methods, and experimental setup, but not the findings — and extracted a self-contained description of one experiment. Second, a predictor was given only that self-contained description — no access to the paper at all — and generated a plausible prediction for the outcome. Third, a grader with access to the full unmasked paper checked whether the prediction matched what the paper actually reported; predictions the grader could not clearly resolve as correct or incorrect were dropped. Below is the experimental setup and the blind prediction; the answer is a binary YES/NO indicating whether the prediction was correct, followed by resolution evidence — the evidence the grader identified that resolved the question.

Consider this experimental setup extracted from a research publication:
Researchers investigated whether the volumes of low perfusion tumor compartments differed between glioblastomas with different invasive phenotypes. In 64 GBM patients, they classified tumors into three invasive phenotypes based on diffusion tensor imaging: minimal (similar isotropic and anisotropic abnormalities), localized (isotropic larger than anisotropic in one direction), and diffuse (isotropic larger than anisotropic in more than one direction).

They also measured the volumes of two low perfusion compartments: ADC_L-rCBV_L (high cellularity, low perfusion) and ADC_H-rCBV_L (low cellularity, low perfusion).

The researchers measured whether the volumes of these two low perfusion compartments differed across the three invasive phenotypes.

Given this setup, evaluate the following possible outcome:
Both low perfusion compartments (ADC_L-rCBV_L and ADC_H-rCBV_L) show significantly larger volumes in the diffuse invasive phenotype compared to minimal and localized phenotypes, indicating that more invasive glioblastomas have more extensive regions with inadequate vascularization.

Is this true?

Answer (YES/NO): NO